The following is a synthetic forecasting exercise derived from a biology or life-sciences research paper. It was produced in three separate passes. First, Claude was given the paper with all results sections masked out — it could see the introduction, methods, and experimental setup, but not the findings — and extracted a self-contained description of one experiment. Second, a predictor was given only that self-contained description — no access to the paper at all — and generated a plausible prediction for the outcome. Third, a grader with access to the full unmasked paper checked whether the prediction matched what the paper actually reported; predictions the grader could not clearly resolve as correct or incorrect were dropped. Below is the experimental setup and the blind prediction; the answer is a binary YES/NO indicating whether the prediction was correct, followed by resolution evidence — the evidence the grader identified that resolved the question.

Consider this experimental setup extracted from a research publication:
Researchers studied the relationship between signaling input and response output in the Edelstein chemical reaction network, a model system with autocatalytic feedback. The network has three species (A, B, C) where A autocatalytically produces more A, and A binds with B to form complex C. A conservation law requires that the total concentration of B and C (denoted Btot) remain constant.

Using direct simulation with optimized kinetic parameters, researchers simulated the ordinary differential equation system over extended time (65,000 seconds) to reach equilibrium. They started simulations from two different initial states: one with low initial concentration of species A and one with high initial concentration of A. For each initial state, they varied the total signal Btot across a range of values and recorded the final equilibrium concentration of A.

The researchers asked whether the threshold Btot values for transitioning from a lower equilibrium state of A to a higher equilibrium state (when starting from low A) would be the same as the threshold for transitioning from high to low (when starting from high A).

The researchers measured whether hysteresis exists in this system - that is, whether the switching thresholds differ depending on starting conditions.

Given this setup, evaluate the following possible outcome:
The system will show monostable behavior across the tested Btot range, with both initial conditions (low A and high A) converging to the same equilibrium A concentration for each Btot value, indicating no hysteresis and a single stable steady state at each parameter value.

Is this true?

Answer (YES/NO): NO